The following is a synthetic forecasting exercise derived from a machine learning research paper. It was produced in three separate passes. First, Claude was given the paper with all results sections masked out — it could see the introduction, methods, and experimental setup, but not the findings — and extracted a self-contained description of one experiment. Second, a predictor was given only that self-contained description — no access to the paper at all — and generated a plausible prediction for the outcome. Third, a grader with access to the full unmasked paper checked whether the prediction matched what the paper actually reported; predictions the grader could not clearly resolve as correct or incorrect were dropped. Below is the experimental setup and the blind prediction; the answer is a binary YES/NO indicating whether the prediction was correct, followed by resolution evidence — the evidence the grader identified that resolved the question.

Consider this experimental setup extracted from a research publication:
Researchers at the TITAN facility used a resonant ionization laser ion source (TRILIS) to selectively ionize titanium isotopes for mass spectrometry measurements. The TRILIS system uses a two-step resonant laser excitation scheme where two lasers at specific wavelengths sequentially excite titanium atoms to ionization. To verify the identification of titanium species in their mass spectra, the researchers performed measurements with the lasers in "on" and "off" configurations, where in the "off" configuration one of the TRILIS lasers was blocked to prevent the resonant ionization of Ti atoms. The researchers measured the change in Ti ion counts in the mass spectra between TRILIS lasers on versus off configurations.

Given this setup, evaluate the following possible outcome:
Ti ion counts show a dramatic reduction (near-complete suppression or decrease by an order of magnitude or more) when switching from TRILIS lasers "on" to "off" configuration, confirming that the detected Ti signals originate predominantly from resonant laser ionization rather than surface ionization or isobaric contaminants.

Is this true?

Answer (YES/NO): NO